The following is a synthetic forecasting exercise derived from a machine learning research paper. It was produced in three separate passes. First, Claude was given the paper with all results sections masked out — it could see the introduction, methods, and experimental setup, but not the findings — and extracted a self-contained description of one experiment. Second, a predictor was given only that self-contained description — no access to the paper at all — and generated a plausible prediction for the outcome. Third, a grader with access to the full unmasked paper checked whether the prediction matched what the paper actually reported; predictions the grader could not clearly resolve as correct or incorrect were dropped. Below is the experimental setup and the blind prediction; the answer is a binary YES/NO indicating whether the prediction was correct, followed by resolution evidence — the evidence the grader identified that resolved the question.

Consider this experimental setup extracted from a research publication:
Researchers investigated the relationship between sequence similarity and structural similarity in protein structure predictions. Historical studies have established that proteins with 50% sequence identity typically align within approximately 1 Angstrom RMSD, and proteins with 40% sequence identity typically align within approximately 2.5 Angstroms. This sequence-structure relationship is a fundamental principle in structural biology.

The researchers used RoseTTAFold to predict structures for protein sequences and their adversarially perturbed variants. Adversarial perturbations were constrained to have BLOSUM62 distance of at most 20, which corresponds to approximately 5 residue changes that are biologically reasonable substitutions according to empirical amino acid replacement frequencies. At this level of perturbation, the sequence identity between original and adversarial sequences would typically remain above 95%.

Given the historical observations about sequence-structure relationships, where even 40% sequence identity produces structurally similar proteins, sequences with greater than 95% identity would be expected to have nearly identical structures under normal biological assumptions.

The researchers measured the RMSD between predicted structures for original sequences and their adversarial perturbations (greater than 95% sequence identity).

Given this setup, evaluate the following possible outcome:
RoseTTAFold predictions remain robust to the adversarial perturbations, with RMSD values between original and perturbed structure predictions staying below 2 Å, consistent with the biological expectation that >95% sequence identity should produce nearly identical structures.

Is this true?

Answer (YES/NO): NO